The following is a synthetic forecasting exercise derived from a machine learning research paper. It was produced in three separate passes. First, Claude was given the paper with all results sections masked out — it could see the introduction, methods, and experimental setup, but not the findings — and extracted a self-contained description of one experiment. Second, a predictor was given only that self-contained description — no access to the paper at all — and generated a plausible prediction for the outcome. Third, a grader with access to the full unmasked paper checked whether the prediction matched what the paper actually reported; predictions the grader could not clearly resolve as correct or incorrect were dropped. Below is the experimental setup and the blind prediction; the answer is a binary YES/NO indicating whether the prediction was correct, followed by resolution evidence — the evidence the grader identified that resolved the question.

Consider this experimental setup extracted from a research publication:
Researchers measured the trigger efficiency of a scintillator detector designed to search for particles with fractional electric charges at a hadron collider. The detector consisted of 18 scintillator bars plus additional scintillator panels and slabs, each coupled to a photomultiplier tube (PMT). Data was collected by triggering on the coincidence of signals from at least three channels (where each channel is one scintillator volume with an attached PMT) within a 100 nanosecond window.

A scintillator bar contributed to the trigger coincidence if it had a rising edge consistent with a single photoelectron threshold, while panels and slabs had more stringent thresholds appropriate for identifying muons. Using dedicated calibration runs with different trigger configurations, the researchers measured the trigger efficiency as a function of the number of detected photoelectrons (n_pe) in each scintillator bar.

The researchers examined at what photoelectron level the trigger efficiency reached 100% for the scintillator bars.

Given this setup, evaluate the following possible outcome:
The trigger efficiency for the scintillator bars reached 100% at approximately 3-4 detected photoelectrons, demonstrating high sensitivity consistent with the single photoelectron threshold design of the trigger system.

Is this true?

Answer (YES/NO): NO